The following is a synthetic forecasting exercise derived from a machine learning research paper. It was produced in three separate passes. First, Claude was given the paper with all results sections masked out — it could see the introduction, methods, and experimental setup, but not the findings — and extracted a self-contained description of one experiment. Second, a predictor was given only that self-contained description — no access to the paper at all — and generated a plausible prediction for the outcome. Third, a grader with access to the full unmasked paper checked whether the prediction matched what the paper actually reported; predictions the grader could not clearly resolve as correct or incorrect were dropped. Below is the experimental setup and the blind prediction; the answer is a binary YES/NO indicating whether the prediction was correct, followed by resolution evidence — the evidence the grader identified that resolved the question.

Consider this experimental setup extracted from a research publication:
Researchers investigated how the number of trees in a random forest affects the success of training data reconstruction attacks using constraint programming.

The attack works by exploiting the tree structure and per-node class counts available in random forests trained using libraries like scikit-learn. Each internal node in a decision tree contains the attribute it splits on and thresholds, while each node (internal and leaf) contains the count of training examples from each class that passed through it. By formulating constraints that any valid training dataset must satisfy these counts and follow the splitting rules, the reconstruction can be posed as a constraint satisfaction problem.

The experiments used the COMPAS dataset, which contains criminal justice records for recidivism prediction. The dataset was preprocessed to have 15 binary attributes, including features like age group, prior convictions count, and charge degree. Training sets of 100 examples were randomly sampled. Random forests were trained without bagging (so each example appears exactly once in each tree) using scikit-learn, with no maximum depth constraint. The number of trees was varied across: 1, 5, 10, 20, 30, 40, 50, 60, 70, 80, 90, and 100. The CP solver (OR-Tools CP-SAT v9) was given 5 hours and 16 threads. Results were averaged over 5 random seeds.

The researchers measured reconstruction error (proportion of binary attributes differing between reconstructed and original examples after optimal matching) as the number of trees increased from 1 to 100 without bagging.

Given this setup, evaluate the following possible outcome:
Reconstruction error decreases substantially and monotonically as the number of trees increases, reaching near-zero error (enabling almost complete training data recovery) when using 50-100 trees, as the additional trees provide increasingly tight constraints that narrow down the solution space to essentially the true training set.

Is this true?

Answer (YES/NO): NO